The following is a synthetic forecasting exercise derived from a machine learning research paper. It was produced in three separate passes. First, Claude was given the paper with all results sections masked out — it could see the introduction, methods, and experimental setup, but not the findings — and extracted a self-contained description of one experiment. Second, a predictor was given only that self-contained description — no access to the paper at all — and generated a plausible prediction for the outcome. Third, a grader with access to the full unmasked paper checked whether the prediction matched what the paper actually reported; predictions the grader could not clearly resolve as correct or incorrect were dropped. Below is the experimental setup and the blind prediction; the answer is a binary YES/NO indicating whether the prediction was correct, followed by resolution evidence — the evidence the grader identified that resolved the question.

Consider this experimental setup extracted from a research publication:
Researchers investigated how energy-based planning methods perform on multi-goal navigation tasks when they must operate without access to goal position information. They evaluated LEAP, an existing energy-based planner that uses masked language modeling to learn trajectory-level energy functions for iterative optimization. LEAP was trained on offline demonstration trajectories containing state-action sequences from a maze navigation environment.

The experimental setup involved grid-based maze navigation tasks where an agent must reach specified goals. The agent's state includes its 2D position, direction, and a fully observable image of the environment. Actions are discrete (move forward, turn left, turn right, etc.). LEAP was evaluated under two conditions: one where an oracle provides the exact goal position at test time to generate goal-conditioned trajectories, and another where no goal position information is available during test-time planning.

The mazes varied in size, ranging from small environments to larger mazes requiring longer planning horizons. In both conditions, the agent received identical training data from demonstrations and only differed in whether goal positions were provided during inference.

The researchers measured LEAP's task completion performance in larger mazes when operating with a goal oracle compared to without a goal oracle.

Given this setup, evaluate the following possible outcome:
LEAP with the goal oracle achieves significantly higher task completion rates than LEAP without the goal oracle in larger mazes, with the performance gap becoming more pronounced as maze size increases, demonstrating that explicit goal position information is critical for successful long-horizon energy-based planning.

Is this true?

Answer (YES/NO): YES